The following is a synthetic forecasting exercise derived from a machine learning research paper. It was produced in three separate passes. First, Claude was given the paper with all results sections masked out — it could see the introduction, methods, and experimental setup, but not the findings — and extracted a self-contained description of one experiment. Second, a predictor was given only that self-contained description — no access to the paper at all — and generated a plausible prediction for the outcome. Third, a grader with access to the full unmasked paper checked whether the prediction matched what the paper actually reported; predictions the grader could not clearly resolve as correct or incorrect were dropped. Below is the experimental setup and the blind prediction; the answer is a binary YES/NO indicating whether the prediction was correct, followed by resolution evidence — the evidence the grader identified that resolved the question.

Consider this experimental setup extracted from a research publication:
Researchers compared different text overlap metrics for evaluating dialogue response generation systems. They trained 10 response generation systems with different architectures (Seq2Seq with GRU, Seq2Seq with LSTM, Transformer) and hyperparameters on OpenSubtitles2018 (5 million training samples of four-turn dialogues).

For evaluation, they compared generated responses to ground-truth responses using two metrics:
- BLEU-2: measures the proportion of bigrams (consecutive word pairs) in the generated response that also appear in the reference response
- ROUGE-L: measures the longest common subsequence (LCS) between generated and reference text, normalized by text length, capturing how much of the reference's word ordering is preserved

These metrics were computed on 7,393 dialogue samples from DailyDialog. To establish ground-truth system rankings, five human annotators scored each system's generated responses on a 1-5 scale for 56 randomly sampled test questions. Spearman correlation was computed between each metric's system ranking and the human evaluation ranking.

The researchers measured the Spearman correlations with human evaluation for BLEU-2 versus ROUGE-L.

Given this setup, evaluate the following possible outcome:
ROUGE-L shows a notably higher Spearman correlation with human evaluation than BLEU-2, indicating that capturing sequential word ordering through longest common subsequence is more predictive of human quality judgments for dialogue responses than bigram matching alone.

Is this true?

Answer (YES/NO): YES